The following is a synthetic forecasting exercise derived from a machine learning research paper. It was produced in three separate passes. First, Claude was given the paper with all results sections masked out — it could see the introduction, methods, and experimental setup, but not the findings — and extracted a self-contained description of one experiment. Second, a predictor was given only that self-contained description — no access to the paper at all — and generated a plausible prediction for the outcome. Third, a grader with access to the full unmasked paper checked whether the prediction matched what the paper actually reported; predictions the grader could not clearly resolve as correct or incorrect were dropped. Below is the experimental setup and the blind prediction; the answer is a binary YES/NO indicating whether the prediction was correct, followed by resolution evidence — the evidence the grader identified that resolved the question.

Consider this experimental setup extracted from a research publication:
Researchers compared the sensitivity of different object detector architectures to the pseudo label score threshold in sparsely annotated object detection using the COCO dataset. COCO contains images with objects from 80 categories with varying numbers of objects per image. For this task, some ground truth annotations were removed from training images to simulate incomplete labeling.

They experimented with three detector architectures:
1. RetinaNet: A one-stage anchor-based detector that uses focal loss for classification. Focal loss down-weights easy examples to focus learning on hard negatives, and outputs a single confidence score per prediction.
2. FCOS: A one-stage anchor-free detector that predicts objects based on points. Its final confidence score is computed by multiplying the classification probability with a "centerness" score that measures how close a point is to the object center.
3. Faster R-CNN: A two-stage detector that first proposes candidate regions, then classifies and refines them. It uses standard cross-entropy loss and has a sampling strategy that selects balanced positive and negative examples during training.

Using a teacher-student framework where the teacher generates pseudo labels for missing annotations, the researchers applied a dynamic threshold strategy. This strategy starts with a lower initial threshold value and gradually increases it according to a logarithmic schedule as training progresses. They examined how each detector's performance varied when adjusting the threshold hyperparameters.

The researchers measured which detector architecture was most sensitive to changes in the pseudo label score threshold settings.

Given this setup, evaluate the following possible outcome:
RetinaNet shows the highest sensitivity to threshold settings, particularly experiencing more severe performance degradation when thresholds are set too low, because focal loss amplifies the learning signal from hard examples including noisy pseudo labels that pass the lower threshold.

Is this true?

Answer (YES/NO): NO